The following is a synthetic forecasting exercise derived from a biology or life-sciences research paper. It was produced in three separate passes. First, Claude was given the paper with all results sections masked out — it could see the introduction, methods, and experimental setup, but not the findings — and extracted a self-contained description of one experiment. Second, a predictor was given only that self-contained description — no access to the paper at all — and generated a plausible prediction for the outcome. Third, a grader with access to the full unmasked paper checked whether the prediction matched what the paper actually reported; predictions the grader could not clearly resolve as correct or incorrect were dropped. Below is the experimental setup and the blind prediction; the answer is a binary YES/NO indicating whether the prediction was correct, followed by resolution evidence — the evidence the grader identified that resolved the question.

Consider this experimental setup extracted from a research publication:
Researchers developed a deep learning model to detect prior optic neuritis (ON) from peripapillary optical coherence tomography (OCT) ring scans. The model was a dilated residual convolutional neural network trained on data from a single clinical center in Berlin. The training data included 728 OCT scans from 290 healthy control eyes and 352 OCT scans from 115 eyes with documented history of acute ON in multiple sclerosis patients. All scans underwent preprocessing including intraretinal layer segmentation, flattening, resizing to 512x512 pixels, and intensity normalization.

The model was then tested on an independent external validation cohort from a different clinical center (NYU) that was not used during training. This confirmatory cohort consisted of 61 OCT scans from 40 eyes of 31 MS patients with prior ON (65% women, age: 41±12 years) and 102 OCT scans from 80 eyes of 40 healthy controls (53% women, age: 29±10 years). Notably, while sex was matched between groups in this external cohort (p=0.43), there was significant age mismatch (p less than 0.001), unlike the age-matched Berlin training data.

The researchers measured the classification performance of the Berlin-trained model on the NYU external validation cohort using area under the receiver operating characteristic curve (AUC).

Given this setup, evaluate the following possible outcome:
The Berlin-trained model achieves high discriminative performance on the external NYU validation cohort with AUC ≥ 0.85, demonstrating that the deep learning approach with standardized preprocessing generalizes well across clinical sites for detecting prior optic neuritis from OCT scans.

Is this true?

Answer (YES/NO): YES